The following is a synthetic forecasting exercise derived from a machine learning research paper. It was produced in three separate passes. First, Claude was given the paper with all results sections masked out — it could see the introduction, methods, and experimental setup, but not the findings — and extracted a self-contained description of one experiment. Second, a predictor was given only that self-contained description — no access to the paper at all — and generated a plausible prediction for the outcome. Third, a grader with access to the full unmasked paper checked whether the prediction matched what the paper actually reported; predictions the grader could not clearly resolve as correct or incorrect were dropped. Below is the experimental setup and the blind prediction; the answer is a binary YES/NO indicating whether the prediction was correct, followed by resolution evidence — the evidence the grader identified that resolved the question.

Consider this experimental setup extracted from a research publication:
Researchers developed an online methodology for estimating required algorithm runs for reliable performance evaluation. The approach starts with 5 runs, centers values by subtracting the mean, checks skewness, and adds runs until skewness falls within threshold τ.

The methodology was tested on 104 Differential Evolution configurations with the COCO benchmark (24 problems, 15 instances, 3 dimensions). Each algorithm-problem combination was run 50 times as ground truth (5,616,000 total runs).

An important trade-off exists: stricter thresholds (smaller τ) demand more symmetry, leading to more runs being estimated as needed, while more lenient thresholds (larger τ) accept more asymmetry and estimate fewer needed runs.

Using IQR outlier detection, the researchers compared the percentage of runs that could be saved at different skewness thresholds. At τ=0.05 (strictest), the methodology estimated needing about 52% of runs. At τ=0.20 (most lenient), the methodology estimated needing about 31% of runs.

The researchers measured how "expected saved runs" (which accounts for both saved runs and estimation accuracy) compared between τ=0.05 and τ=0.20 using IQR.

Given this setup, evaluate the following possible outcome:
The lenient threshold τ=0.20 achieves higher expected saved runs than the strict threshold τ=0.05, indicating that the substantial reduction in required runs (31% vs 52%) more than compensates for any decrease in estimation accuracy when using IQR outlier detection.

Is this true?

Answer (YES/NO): YES